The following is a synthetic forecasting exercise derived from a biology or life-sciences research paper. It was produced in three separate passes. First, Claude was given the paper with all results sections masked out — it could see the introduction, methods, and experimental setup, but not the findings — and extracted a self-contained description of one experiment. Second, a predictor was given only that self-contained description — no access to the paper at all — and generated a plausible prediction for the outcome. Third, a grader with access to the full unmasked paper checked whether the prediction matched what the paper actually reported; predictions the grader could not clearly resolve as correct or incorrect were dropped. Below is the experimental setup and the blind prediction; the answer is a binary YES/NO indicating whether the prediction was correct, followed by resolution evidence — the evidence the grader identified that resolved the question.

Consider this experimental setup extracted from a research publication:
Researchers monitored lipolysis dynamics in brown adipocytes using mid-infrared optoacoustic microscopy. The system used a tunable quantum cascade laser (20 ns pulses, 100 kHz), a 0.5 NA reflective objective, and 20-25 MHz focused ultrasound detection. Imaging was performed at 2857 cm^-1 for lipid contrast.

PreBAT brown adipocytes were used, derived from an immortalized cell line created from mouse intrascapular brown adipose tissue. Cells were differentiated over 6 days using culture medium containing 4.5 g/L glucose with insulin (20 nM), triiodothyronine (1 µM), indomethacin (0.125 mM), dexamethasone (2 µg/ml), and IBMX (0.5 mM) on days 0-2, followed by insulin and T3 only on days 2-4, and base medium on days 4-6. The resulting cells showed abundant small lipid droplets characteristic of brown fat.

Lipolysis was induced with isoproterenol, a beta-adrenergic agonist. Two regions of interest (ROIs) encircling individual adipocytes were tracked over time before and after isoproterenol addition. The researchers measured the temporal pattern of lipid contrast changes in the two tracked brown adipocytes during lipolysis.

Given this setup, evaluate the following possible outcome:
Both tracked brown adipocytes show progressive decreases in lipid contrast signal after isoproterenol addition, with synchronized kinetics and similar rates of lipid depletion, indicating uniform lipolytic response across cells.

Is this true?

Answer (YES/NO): NO